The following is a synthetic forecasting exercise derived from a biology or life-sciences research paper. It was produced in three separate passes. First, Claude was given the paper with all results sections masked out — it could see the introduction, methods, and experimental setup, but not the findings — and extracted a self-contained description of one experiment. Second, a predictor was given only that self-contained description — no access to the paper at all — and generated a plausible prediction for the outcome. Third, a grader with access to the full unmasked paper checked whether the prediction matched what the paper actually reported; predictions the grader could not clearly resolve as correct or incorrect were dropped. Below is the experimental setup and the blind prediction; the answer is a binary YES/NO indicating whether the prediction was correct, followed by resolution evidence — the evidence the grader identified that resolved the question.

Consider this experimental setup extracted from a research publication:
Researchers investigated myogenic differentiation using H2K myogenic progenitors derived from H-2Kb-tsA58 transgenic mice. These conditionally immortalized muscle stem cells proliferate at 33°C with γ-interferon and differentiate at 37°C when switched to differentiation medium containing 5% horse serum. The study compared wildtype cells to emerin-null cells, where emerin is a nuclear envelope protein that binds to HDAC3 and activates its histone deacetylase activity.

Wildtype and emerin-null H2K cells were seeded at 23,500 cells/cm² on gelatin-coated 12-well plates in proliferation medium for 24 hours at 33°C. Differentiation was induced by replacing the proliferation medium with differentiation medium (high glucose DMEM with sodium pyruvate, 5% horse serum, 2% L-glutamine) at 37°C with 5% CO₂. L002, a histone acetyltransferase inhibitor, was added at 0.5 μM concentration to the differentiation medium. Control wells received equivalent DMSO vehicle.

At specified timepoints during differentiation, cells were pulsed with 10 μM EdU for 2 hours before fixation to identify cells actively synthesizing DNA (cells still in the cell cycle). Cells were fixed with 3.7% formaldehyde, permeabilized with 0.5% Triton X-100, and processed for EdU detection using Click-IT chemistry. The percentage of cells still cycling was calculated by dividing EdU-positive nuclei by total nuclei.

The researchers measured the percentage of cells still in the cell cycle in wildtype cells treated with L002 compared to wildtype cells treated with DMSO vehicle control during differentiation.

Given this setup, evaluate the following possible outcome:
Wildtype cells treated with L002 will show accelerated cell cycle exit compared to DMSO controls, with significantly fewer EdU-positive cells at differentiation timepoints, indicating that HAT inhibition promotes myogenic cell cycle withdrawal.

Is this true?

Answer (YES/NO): NO